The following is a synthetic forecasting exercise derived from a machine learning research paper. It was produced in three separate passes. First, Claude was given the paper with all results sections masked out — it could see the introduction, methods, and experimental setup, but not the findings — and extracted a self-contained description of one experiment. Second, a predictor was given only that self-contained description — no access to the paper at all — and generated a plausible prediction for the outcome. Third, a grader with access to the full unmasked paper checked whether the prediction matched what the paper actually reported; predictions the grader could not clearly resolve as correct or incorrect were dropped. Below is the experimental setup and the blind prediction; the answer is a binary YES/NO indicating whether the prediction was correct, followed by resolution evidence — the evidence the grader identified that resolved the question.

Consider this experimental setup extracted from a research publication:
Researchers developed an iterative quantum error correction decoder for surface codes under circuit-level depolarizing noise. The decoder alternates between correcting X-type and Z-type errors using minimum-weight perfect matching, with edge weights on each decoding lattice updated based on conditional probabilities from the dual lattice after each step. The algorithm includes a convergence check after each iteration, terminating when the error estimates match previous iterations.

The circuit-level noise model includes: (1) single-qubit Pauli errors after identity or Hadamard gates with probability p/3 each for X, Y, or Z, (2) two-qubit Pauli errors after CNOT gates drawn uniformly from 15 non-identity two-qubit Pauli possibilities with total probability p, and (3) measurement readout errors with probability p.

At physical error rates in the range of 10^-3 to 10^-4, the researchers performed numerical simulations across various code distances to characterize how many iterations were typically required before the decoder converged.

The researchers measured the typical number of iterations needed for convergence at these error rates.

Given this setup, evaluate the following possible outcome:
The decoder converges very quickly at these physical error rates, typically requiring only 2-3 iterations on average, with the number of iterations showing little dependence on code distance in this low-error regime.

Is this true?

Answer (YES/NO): NO